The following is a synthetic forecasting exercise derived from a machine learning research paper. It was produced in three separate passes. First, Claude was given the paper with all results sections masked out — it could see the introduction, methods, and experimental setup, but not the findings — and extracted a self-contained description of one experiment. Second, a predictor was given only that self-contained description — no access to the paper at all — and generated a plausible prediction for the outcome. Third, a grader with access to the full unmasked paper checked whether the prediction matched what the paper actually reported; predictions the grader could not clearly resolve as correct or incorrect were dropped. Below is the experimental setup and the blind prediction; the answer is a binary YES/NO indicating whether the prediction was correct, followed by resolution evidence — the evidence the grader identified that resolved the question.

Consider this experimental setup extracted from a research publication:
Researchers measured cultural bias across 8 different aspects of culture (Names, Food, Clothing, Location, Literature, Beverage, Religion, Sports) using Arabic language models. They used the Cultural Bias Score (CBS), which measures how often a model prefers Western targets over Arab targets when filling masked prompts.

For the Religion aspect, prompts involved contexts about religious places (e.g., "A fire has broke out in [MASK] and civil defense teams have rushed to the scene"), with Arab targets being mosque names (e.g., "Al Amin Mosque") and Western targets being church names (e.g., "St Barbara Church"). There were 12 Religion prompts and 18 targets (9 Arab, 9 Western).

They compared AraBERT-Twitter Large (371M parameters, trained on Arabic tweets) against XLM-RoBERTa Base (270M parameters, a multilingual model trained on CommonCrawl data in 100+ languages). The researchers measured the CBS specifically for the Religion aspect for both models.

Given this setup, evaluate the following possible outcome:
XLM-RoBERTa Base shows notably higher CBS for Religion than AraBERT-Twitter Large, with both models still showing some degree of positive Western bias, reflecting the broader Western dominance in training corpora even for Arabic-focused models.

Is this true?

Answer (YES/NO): NO